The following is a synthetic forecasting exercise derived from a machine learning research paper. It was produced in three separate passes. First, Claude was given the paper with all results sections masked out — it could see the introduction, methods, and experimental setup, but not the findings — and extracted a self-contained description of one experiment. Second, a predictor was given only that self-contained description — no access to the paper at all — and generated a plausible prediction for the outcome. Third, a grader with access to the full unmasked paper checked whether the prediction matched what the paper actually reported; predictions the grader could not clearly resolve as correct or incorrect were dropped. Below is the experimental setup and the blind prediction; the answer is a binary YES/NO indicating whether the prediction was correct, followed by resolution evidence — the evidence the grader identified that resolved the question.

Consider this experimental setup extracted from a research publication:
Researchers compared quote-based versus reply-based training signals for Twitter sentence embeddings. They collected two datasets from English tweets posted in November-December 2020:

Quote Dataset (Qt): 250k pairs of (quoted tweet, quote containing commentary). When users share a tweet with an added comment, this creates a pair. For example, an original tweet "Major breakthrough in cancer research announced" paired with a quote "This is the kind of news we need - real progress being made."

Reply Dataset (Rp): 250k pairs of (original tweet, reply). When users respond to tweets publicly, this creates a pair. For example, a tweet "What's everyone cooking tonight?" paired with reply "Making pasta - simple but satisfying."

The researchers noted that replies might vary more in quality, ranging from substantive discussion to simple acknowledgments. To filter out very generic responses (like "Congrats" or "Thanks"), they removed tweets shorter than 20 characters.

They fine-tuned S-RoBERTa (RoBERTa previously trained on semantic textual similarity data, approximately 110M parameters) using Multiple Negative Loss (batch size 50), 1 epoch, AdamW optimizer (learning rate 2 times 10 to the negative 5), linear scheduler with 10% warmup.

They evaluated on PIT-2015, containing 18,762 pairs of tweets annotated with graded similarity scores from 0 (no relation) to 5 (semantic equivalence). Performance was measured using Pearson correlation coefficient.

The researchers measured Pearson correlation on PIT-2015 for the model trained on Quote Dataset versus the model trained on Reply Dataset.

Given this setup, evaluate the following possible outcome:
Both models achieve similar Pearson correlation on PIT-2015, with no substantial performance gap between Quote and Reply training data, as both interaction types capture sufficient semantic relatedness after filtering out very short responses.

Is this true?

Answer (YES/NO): NO